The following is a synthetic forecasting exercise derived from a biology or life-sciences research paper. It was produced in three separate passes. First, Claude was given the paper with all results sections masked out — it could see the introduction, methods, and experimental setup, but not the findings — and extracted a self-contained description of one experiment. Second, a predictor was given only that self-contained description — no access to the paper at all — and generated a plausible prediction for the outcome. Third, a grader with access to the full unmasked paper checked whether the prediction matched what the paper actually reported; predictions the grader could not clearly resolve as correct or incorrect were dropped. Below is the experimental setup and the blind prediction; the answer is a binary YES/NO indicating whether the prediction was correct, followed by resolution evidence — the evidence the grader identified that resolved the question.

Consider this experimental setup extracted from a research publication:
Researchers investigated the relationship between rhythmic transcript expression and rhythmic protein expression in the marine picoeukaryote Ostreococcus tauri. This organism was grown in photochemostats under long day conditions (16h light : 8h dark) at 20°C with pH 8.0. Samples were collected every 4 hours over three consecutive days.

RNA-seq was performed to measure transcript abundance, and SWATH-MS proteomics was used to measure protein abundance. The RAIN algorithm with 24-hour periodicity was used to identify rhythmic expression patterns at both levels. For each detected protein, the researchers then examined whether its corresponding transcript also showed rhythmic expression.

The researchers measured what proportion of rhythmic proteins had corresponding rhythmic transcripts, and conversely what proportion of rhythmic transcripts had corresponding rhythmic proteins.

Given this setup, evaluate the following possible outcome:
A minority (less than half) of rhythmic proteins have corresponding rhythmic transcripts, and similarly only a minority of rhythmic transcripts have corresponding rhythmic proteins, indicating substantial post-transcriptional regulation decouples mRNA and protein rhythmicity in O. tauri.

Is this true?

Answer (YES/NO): NO